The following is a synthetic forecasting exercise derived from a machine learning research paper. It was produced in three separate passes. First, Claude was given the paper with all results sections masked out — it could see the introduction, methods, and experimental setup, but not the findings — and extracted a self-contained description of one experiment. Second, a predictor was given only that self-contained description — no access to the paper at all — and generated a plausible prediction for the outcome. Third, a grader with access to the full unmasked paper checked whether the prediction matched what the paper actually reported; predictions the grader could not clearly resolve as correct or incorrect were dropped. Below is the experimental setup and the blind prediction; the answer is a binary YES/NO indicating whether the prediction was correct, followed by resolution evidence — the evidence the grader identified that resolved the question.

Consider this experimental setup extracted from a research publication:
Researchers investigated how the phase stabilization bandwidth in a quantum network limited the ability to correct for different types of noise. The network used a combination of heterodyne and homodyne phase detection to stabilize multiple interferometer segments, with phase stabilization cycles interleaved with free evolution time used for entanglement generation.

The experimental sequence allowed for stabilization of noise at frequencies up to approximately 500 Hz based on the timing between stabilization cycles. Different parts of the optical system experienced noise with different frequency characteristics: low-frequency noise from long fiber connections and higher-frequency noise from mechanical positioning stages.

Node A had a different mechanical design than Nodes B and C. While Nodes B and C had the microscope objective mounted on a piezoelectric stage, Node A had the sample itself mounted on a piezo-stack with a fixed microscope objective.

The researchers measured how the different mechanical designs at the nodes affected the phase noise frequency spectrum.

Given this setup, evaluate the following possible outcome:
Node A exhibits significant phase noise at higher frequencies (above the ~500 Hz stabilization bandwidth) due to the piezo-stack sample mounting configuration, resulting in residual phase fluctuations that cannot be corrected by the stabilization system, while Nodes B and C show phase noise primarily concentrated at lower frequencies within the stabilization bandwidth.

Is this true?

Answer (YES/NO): YES